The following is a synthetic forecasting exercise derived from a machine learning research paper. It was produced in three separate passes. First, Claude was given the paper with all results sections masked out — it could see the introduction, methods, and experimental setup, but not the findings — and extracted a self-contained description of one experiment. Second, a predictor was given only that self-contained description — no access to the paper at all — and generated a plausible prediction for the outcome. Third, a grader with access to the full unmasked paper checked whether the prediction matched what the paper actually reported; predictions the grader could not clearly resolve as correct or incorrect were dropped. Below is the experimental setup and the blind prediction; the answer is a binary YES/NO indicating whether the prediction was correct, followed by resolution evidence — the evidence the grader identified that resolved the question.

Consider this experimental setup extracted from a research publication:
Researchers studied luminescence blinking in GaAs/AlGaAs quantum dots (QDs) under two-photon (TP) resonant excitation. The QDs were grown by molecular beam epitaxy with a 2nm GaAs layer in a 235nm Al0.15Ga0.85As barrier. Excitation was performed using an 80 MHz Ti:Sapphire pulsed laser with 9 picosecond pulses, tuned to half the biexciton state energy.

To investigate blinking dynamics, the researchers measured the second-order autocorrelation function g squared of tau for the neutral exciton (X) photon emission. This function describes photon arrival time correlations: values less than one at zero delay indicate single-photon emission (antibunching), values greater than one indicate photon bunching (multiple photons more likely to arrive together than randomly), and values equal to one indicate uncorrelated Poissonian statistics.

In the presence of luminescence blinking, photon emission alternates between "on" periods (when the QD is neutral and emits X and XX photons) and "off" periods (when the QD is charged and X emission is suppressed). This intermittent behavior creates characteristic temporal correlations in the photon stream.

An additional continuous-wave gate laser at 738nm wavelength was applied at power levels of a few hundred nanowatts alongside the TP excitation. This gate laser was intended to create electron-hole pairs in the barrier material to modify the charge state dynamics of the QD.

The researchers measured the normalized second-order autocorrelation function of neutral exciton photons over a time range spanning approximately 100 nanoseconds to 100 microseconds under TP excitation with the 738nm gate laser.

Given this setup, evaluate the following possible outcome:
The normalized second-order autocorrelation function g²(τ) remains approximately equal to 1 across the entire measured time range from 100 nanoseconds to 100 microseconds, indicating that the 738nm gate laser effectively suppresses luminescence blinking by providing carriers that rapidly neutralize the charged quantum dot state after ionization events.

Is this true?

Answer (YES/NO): NO